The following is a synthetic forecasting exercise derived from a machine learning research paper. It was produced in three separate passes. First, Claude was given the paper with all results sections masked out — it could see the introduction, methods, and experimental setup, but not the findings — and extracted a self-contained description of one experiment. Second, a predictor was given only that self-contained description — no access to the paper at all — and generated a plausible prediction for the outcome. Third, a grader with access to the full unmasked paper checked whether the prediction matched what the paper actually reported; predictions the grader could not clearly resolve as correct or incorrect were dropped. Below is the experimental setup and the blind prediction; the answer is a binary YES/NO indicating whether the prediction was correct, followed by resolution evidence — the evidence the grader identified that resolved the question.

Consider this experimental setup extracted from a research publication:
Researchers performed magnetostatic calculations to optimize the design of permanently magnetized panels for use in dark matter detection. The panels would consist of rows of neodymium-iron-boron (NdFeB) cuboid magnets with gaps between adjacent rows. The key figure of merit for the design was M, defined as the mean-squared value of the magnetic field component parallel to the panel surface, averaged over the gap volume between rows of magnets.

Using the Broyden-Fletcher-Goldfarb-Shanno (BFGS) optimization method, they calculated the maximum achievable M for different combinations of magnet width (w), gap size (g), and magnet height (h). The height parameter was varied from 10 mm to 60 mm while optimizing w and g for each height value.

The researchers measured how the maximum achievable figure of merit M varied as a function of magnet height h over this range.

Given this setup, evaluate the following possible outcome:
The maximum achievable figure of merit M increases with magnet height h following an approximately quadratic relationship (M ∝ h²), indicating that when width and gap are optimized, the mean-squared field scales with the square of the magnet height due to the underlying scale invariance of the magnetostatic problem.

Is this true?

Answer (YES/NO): NO